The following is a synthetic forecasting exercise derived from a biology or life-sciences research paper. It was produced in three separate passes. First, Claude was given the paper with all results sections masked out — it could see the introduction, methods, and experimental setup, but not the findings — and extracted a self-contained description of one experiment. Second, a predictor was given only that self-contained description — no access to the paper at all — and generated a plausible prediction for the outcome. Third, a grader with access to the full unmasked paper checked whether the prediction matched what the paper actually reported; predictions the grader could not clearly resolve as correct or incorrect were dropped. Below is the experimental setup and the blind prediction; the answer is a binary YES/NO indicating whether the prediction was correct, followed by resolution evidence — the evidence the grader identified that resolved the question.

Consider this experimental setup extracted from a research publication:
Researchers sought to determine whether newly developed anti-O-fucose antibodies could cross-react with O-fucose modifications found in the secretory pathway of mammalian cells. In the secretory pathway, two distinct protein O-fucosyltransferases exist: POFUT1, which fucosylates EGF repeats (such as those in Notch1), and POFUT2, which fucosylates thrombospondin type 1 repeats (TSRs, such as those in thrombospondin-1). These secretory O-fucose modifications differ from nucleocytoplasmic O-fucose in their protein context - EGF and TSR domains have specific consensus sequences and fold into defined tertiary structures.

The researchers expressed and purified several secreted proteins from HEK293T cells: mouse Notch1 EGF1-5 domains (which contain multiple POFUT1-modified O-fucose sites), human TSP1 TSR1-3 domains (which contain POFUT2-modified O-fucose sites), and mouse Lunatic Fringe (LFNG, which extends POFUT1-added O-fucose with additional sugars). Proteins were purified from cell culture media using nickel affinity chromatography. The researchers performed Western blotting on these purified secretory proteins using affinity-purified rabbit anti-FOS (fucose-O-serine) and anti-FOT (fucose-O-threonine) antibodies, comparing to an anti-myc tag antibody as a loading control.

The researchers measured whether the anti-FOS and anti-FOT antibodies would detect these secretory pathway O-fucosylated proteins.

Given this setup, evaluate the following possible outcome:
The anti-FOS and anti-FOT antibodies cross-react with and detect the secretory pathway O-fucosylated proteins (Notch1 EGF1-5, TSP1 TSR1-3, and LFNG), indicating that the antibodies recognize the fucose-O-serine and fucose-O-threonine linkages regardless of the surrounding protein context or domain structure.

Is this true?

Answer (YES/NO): NO